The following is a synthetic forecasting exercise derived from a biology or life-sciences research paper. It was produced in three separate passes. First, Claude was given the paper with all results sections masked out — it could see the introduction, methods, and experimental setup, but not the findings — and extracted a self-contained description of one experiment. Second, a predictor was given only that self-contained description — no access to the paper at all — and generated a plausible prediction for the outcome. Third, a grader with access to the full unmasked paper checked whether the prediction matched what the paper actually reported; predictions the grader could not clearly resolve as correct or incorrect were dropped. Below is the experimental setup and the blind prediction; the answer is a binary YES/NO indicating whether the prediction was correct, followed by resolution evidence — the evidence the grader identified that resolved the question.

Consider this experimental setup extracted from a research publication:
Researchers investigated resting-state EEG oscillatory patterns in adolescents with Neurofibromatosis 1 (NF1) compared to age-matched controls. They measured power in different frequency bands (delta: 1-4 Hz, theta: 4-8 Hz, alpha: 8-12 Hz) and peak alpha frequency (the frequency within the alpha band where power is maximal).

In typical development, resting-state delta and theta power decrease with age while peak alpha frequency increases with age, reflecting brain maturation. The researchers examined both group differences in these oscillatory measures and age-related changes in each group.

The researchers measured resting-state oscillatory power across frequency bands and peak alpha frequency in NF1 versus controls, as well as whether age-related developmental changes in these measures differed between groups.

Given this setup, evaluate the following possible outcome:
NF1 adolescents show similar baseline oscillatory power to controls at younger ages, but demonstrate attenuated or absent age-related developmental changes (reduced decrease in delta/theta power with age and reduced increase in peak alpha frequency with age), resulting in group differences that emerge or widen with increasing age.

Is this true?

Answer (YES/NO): NO